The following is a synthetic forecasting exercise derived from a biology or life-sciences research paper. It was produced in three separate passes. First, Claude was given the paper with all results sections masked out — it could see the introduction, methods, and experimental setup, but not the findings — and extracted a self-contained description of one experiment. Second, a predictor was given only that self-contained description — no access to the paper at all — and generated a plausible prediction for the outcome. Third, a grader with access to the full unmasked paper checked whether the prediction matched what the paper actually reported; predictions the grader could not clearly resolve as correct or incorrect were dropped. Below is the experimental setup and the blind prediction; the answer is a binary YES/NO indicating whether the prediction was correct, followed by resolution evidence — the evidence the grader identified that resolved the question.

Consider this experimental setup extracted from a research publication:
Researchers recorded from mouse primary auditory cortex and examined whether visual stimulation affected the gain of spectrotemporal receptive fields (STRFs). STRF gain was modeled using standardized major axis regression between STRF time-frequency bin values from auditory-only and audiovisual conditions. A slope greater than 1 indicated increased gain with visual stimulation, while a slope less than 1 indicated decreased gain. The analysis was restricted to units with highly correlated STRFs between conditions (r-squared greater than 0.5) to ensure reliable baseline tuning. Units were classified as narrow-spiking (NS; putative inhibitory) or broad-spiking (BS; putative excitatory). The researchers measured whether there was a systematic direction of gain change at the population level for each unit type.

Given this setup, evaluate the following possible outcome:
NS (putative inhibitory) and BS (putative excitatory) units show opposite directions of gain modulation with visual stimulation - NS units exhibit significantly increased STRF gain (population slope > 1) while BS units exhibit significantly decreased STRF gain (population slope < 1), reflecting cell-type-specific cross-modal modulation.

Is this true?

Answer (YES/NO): NO